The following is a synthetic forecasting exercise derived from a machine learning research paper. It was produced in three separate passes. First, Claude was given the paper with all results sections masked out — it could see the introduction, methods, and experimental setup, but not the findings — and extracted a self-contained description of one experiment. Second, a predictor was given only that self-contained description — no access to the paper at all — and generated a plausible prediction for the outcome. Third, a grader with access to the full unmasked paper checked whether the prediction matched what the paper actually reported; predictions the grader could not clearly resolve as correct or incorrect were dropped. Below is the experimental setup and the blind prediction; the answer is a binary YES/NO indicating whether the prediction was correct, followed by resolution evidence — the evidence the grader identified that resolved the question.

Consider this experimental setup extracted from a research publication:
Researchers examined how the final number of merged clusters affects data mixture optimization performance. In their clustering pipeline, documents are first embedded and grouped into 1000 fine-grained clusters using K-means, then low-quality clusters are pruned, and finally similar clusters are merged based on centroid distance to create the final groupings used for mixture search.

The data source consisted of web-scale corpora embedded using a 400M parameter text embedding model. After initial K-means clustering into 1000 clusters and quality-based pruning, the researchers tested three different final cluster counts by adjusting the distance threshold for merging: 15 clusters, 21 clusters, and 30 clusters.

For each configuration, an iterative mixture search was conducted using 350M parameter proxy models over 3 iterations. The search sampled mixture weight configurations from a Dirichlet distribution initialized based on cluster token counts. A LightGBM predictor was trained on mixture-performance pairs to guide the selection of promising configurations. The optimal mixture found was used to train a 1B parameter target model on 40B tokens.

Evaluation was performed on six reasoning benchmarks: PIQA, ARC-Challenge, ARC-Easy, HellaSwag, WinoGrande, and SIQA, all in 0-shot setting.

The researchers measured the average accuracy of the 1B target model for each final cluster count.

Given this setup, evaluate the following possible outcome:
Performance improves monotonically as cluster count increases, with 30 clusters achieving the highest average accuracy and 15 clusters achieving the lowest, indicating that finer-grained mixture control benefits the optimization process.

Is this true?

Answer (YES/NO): NO